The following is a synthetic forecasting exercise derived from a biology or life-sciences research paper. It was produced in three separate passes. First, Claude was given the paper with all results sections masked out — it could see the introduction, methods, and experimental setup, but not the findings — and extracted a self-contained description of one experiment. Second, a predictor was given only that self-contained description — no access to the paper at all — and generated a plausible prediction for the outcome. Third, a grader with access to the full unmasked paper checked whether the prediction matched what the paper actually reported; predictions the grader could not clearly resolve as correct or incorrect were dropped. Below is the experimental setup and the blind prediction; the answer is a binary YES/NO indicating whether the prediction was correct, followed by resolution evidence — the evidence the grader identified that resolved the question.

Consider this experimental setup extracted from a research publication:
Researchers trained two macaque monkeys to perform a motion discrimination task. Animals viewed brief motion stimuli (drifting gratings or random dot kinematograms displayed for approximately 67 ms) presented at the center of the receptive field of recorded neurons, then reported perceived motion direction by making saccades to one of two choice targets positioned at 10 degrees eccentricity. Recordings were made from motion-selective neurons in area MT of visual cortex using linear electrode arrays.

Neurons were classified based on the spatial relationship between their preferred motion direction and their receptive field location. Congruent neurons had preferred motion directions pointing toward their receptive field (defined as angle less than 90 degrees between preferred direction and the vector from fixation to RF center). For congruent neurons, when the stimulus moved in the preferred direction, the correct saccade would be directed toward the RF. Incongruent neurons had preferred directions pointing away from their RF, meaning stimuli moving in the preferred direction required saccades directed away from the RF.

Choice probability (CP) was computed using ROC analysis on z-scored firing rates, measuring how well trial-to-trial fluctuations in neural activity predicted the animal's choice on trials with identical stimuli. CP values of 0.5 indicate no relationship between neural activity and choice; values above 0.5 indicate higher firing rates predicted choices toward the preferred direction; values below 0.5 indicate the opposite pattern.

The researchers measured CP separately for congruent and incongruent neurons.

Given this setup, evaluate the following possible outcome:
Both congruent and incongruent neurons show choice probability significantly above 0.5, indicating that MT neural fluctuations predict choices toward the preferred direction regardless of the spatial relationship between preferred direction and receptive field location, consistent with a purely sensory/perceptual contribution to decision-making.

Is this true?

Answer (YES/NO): NO